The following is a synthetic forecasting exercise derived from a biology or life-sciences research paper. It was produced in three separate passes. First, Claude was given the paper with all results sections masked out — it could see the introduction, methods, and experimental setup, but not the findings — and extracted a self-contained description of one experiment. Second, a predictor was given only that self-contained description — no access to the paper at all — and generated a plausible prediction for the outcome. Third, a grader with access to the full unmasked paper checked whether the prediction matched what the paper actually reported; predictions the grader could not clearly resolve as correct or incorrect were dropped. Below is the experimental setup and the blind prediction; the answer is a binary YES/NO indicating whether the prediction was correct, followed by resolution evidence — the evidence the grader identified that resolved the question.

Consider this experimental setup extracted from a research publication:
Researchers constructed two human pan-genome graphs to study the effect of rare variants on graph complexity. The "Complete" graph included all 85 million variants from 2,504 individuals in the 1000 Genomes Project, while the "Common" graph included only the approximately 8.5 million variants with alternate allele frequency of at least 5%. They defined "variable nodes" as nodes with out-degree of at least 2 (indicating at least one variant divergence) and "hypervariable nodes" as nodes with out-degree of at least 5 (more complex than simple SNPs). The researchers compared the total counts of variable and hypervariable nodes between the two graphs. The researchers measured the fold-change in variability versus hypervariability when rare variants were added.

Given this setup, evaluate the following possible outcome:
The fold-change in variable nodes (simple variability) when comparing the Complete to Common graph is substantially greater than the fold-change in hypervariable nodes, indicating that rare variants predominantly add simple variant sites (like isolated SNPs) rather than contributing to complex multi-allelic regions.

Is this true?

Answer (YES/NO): NO